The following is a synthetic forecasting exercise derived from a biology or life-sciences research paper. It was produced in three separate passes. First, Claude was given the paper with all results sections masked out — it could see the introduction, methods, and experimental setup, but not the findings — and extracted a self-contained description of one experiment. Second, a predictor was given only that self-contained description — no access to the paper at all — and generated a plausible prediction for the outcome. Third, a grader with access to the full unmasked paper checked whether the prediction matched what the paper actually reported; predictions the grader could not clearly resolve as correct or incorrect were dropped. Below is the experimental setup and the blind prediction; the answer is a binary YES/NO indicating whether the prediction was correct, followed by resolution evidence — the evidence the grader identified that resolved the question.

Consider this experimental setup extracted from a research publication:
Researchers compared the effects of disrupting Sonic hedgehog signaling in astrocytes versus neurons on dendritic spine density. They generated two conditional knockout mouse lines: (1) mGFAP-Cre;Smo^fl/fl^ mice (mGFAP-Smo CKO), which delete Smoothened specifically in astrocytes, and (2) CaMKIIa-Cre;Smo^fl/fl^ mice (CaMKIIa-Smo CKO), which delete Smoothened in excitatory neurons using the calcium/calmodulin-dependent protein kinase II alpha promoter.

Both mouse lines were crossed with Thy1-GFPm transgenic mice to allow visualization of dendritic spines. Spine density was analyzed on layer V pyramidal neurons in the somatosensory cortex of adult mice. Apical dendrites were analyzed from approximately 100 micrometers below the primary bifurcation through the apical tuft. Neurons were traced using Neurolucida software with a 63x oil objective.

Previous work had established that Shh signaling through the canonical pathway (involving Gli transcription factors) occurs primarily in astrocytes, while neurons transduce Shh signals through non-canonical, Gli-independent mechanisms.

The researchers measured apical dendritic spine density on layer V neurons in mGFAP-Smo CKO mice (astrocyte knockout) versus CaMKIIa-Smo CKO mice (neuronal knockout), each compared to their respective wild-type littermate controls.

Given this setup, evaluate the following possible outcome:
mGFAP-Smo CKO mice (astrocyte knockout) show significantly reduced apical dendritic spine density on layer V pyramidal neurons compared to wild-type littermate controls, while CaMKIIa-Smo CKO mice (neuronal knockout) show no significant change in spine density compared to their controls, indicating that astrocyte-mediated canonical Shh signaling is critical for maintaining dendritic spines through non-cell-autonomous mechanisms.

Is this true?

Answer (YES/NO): NO